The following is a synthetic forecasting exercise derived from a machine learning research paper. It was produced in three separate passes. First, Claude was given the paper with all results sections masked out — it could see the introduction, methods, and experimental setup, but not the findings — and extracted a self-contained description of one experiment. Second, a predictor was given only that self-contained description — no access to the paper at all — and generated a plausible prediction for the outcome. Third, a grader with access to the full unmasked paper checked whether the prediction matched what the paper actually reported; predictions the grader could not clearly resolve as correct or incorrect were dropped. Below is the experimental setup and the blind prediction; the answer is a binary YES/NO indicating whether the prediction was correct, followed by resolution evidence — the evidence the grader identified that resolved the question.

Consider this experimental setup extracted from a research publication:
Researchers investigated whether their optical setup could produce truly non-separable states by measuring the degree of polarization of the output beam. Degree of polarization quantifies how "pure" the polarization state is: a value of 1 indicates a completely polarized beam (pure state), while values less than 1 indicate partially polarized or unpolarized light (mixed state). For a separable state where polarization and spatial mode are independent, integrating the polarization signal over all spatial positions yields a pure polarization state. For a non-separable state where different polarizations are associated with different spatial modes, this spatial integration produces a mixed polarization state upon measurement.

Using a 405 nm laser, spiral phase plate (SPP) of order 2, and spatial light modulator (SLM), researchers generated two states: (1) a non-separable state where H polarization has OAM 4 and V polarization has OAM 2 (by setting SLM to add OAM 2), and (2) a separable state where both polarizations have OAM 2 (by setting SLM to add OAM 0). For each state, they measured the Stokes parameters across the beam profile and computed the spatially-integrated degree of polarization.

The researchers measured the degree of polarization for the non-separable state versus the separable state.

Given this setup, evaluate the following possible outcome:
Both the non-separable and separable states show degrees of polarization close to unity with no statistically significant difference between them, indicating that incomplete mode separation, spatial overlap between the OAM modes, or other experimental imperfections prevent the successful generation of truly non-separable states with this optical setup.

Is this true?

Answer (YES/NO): NO